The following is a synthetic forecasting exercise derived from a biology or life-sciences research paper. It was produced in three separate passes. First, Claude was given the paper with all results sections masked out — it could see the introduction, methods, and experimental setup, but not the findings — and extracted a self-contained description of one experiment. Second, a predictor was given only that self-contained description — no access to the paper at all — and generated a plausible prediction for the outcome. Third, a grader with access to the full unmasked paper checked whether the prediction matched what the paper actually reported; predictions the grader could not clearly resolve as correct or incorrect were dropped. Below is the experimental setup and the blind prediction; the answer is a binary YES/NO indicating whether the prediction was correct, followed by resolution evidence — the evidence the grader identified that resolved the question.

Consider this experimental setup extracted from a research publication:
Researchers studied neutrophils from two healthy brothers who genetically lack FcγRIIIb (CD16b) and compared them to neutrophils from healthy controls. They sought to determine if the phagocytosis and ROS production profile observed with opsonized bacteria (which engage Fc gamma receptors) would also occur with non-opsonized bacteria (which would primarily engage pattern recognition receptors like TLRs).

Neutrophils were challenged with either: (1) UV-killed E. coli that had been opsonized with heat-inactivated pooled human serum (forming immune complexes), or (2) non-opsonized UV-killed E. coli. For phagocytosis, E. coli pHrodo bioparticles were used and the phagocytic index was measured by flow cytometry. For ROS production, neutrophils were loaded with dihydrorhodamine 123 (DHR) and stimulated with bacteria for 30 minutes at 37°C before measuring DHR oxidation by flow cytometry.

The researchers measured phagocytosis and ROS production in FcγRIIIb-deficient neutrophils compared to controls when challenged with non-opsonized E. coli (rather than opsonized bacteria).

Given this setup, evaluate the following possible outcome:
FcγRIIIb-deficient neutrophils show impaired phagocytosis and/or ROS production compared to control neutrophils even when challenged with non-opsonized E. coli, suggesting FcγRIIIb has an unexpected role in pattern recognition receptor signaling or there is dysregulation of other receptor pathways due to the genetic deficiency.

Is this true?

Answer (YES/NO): NO